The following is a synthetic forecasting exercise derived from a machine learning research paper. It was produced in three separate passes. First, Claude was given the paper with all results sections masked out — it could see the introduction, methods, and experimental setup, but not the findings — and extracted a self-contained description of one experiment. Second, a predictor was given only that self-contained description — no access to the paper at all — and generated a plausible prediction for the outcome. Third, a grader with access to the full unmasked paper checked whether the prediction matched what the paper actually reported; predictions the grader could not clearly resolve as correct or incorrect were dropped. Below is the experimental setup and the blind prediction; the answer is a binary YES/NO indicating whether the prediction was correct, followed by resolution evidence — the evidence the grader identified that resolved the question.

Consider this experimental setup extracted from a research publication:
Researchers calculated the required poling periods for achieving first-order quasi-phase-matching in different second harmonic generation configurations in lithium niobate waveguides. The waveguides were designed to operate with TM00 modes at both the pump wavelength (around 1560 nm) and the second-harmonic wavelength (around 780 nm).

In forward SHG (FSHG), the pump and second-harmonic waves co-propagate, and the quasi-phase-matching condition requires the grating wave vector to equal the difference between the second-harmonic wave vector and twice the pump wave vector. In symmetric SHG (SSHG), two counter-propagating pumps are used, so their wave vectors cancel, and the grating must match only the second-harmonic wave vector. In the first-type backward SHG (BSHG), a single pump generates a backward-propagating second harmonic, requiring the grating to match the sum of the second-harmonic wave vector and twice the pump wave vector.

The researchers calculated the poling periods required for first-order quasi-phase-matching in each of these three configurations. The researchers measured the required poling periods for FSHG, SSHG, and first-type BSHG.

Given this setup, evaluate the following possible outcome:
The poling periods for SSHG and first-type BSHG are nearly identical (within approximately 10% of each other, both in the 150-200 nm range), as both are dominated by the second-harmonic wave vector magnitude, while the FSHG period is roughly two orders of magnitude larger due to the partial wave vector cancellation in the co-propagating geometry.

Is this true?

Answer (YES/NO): NO